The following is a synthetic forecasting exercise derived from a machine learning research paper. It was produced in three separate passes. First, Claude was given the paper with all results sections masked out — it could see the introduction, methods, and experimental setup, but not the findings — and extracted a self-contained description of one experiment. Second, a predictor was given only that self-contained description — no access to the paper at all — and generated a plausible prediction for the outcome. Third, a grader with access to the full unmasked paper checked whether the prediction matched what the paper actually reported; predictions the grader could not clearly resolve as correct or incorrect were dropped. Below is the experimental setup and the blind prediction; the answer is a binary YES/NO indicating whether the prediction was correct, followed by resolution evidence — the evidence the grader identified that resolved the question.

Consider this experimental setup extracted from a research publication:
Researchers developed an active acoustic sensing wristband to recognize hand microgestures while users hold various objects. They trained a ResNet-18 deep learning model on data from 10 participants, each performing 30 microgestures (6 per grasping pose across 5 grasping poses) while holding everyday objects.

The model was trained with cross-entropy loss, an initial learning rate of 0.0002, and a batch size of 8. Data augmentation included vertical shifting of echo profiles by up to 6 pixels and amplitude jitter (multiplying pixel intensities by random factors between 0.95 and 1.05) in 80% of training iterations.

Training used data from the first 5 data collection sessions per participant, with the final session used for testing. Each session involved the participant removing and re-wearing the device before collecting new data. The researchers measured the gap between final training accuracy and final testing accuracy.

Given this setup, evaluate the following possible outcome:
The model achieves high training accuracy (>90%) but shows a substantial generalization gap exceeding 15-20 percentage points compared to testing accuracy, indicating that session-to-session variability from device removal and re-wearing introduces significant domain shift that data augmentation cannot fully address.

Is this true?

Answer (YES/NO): NO